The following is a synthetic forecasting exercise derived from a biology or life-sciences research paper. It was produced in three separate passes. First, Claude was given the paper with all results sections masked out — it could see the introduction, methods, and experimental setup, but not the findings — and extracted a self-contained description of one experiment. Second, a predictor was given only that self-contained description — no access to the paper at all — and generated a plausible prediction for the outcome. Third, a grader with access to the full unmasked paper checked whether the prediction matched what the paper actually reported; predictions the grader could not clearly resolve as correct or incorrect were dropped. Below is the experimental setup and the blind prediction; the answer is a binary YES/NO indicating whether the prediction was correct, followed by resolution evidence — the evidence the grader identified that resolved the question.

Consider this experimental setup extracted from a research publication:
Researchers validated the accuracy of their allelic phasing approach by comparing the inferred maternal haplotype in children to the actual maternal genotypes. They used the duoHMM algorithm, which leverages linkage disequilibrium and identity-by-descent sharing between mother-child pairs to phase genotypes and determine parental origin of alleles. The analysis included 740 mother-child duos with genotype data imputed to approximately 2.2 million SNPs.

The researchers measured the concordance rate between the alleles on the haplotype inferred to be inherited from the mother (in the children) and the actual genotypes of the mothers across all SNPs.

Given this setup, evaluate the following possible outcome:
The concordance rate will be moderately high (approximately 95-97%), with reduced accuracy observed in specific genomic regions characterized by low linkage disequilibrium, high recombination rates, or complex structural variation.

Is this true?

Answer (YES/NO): NO